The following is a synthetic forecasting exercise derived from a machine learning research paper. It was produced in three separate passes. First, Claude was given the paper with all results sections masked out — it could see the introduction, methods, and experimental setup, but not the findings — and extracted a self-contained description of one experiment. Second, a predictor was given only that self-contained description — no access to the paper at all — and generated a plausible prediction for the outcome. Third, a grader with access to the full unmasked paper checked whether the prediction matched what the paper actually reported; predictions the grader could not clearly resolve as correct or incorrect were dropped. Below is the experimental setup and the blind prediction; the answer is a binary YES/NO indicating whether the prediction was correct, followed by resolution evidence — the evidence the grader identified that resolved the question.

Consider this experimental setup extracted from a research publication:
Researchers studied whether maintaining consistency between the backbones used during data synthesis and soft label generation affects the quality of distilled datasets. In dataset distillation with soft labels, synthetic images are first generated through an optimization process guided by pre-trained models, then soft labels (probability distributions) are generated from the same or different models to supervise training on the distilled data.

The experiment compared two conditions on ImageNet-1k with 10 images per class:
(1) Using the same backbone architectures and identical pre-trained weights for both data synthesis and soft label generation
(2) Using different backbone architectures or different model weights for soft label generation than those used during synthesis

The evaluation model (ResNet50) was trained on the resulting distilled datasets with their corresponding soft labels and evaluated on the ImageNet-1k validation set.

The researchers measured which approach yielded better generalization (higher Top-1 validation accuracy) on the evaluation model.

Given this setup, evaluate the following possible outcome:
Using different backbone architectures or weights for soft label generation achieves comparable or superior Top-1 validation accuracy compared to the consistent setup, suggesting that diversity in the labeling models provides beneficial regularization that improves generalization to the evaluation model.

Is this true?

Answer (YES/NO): NO